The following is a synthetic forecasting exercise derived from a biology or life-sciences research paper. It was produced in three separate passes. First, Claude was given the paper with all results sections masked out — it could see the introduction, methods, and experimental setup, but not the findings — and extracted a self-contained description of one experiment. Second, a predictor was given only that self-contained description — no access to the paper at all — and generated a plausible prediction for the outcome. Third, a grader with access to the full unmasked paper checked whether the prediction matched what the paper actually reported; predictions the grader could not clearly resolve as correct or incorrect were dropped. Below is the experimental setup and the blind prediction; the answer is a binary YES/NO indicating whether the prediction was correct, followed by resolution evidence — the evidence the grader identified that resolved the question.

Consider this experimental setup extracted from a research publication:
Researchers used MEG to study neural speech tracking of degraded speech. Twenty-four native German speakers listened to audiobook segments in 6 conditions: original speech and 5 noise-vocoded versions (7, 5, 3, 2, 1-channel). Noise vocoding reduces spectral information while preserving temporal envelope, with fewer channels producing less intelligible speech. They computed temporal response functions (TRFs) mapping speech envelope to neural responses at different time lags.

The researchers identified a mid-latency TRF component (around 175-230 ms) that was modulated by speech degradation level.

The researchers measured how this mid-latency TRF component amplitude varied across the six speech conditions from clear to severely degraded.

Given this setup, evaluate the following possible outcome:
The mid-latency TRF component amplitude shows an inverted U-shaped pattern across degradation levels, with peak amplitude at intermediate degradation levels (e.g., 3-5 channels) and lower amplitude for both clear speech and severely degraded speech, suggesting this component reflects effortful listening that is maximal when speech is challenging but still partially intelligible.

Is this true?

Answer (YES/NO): NO